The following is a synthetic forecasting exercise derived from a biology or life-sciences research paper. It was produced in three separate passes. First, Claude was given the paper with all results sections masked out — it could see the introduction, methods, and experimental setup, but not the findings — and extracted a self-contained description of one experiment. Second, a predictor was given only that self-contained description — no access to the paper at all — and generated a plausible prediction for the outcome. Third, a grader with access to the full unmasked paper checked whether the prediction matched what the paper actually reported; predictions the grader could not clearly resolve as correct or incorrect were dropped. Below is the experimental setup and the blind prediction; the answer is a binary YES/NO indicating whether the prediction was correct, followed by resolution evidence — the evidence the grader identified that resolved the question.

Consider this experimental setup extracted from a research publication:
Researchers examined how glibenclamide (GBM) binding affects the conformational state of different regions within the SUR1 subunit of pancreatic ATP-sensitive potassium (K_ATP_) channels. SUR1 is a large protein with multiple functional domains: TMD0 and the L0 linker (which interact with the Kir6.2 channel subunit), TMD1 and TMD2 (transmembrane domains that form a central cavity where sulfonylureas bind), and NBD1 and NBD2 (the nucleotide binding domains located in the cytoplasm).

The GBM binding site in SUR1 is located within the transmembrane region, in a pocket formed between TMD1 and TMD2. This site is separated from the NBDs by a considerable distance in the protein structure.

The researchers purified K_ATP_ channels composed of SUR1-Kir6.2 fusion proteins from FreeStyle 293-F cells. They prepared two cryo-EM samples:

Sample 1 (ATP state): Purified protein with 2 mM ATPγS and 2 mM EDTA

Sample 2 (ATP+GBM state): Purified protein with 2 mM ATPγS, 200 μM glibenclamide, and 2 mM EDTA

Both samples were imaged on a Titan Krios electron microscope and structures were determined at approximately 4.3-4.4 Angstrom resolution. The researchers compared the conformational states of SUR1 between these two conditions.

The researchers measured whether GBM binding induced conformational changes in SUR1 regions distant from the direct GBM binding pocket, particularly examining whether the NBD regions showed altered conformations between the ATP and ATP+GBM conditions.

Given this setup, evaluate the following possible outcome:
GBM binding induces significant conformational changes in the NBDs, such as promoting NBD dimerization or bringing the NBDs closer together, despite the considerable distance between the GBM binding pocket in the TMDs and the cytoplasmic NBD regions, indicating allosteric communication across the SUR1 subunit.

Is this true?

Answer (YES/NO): NO